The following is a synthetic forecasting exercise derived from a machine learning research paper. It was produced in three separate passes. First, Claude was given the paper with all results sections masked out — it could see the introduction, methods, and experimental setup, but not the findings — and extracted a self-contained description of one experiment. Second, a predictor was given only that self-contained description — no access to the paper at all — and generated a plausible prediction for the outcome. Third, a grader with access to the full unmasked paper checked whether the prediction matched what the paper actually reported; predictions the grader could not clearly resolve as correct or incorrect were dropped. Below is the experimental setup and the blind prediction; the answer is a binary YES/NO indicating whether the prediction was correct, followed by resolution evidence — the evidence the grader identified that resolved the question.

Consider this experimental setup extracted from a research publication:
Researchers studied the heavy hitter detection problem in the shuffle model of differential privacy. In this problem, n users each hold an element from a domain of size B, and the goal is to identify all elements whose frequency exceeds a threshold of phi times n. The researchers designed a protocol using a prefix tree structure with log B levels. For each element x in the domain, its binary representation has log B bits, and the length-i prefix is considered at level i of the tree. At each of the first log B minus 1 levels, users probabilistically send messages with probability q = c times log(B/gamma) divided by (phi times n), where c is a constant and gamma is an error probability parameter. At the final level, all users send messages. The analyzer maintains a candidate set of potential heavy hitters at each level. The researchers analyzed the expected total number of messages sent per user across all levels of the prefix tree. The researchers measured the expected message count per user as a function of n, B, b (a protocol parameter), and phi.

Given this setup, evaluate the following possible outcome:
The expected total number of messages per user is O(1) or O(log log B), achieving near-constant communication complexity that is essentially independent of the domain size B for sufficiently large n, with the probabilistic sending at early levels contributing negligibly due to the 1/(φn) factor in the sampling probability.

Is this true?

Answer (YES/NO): YES